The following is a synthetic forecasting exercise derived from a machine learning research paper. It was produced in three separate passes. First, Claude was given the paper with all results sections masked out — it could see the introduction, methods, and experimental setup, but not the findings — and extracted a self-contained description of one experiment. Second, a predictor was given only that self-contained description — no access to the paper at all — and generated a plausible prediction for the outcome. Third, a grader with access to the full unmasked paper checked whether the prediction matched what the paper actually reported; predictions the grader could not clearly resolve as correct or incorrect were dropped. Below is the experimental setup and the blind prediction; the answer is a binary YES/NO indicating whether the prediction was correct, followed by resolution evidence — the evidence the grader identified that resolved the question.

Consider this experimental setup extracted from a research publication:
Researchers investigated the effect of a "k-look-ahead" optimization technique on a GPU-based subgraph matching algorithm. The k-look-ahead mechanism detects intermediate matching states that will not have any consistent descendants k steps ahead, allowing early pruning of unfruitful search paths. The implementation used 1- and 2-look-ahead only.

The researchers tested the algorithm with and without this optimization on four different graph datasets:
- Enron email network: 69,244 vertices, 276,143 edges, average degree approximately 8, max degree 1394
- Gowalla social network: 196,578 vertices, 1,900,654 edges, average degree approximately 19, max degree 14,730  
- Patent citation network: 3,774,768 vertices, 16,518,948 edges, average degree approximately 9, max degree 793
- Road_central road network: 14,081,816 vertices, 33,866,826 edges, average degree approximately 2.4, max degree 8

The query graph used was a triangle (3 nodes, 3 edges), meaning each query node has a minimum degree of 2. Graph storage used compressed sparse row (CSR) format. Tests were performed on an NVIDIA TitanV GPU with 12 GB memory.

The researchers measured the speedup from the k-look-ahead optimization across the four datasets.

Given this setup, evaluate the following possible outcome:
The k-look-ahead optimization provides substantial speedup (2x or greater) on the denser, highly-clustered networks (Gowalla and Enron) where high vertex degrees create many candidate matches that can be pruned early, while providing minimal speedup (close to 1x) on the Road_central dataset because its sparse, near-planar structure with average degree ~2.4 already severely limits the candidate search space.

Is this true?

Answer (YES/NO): NO